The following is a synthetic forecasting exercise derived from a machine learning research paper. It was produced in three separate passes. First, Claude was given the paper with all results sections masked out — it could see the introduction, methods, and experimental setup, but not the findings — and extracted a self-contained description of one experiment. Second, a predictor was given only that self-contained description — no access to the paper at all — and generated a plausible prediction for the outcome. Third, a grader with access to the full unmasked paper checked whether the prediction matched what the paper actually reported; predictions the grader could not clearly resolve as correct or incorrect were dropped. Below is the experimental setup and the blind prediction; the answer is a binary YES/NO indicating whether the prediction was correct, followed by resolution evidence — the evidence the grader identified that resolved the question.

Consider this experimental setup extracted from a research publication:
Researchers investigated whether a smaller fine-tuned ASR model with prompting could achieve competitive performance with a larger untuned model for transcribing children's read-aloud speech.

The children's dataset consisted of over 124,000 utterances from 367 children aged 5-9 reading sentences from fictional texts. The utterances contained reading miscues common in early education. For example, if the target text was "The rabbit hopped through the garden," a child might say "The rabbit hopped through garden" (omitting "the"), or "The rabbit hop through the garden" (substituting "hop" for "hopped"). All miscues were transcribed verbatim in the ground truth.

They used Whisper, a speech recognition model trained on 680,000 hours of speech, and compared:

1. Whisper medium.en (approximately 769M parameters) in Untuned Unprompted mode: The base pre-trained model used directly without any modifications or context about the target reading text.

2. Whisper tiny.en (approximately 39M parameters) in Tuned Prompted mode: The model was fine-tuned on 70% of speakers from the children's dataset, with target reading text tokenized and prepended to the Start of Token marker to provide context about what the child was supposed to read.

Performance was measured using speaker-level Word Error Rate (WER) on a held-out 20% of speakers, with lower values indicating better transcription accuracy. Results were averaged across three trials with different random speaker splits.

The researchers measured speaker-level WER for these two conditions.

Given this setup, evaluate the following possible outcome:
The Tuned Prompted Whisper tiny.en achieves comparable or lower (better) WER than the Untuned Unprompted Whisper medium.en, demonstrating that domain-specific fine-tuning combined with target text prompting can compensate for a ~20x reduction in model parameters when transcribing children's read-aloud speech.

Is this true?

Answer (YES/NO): YES